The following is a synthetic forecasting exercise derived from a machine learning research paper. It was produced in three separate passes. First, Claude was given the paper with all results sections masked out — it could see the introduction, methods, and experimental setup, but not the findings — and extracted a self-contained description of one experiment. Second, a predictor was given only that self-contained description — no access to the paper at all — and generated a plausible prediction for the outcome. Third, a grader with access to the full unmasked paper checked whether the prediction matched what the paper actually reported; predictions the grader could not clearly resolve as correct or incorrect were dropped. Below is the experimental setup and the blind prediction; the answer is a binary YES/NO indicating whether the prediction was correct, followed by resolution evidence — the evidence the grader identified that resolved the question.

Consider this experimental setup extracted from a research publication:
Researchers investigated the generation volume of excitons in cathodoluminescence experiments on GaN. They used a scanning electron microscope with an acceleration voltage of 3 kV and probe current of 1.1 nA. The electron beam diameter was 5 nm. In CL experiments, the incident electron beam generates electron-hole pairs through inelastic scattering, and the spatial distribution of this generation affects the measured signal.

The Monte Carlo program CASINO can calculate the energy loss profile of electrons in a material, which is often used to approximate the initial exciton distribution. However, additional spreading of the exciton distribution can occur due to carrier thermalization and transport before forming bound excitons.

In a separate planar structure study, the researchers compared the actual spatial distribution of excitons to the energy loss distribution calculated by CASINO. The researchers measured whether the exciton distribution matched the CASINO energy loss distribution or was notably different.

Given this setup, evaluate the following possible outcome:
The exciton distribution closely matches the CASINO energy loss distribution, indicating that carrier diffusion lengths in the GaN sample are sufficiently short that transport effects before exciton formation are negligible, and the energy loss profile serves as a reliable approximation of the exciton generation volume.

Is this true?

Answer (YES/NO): NO